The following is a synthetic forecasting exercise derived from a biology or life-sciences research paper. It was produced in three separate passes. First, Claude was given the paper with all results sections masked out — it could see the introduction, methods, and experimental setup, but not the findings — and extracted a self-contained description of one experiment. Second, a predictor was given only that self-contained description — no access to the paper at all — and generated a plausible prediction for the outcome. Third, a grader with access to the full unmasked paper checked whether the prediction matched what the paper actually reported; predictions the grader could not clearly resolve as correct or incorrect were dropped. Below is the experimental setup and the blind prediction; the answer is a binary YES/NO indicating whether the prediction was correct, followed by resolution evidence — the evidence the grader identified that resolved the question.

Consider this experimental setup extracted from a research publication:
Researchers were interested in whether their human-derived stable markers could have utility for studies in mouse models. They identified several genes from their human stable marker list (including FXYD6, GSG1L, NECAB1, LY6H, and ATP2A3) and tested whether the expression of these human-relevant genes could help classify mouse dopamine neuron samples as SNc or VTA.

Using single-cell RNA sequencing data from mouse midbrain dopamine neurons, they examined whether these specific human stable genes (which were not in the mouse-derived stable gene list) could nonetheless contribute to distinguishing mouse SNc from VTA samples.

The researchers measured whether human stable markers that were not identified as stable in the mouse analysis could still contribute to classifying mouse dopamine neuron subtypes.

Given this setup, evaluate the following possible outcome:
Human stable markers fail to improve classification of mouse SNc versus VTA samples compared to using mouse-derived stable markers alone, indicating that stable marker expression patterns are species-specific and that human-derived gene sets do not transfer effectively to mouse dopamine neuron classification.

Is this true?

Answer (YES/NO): NO